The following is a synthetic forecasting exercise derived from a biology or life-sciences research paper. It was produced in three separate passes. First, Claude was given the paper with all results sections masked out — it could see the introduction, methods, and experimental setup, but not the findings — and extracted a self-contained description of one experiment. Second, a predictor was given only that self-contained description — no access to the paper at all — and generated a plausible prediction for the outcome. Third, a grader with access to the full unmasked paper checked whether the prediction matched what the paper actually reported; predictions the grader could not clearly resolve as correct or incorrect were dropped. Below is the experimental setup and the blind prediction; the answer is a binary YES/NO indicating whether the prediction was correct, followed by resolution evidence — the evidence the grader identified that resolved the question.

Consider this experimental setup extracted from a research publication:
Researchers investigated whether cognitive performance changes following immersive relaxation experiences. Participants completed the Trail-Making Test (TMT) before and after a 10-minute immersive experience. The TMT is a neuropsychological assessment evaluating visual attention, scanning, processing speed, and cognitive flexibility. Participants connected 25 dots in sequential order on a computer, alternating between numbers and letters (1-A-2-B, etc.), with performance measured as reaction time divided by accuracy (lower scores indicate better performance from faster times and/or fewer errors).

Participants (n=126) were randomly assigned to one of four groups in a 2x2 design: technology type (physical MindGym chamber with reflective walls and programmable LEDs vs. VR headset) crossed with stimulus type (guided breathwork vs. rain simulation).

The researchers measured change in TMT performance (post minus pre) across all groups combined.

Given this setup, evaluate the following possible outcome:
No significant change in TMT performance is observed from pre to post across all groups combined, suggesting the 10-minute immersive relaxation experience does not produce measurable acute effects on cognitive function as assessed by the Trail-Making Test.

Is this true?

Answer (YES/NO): NO